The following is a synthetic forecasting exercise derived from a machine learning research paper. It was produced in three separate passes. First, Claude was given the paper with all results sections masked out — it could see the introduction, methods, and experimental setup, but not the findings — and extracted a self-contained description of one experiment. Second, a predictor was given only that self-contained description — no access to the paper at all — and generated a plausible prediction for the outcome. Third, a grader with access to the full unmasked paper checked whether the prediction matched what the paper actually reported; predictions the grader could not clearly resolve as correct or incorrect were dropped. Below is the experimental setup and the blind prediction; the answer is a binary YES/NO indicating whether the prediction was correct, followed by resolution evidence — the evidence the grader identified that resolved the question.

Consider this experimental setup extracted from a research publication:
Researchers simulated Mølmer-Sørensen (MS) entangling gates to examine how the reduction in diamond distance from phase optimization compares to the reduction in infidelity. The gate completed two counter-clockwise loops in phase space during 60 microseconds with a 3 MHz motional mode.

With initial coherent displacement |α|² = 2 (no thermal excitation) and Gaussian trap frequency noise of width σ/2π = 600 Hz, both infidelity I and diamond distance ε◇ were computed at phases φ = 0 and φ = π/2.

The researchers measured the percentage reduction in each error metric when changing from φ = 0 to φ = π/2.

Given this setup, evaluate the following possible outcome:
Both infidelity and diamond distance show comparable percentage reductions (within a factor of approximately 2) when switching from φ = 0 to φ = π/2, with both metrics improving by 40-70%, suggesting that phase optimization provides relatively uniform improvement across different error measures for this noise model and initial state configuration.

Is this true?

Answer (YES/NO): NO